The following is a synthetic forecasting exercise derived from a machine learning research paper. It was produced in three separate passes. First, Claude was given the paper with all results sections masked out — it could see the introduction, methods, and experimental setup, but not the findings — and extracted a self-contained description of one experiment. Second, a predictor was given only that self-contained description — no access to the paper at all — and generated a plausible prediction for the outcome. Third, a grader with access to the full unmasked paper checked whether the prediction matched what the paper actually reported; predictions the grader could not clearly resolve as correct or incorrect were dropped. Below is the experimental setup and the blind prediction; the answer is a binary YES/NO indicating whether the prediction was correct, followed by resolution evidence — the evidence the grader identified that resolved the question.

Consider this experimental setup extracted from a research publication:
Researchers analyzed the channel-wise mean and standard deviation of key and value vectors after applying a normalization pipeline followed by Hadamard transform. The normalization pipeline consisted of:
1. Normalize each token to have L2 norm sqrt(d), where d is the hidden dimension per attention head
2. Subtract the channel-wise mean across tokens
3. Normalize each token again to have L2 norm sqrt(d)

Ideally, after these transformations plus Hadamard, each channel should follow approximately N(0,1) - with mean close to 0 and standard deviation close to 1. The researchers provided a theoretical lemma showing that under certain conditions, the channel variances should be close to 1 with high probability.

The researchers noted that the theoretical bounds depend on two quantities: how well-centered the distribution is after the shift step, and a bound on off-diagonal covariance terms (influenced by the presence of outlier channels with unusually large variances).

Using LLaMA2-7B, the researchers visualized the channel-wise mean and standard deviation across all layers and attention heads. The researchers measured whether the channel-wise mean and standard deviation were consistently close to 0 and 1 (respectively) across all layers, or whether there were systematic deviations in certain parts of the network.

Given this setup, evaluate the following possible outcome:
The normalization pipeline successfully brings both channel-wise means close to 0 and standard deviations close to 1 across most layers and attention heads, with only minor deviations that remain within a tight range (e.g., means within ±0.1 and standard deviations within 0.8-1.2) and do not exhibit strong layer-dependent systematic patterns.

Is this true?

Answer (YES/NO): NO